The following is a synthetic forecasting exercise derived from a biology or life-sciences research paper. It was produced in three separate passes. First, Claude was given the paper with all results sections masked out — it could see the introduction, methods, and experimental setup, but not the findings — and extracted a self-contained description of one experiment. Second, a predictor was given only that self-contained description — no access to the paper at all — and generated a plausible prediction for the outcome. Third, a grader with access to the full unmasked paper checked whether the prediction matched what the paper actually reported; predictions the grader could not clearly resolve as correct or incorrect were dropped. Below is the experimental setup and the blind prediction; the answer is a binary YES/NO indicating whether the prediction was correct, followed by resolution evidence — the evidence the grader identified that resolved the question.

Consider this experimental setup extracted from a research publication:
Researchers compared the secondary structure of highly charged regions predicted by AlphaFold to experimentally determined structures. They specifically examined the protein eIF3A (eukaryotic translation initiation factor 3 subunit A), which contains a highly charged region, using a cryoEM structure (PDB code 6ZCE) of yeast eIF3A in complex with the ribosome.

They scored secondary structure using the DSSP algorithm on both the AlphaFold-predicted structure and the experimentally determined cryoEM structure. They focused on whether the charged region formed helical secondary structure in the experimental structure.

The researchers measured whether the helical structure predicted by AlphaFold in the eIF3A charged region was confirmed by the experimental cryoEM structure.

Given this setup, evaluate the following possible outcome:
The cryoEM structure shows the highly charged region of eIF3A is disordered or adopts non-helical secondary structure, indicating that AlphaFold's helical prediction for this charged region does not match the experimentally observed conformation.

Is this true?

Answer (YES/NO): NO